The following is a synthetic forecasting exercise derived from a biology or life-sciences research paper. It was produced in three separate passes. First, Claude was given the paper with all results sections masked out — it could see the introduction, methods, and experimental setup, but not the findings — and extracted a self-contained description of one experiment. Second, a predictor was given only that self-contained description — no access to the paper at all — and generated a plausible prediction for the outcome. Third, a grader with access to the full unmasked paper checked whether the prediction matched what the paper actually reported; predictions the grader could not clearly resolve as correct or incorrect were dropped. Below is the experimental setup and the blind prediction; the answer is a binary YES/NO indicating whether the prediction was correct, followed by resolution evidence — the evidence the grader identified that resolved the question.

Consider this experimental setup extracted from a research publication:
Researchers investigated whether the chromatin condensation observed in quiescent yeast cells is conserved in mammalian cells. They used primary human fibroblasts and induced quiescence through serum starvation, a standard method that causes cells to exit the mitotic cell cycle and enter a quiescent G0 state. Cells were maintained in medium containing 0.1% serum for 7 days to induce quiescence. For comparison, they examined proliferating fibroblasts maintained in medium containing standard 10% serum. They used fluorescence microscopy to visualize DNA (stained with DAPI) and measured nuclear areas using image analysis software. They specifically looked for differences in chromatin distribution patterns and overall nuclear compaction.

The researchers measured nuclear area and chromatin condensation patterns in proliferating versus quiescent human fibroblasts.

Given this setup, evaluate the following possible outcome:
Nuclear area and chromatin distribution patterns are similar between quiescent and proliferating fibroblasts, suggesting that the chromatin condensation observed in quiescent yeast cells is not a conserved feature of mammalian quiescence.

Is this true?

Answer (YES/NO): NO